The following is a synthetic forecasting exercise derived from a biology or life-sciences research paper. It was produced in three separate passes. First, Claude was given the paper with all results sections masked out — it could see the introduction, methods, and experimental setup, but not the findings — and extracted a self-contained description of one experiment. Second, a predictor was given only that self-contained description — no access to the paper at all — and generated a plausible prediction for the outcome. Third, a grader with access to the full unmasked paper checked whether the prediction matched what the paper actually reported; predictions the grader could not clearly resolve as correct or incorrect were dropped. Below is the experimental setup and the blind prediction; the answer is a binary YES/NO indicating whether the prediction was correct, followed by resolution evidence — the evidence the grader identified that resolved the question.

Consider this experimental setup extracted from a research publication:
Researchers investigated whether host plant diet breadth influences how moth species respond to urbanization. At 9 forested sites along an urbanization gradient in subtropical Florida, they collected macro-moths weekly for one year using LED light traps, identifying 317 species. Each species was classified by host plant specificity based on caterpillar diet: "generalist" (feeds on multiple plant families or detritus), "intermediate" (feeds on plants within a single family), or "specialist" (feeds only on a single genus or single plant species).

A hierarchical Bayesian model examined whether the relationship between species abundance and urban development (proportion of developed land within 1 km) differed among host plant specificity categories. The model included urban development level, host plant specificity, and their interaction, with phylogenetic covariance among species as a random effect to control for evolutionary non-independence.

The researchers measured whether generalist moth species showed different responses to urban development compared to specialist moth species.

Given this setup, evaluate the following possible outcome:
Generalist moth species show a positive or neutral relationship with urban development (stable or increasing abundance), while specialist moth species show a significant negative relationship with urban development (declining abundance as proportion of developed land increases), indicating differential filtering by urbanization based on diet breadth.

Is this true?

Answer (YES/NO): NO